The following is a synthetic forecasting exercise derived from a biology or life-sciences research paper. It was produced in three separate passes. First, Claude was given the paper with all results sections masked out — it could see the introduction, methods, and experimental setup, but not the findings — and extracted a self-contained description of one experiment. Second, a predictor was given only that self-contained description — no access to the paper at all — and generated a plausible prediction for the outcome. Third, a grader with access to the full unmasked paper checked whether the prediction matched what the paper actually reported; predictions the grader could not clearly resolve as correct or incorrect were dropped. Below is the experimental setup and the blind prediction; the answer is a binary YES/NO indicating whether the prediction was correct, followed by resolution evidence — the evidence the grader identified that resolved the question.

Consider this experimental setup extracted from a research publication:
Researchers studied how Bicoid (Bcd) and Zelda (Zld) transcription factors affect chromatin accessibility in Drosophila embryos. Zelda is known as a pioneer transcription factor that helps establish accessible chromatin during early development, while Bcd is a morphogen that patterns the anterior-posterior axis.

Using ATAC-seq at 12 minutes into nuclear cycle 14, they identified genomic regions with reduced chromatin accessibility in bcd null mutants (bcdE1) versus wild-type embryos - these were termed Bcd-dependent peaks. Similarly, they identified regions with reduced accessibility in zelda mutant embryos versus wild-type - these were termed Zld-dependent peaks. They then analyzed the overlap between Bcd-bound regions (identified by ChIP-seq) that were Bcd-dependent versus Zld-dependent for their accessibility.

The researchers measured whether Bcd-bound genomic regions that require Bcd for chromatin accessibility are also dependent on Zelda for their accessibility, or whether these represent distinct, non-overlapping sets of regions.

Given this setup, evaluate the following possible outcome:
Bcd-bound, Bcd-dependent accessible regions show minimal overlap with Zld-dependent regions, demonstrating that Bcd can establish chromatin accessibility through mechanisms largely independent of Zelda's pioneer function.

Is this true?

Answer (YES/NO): NO